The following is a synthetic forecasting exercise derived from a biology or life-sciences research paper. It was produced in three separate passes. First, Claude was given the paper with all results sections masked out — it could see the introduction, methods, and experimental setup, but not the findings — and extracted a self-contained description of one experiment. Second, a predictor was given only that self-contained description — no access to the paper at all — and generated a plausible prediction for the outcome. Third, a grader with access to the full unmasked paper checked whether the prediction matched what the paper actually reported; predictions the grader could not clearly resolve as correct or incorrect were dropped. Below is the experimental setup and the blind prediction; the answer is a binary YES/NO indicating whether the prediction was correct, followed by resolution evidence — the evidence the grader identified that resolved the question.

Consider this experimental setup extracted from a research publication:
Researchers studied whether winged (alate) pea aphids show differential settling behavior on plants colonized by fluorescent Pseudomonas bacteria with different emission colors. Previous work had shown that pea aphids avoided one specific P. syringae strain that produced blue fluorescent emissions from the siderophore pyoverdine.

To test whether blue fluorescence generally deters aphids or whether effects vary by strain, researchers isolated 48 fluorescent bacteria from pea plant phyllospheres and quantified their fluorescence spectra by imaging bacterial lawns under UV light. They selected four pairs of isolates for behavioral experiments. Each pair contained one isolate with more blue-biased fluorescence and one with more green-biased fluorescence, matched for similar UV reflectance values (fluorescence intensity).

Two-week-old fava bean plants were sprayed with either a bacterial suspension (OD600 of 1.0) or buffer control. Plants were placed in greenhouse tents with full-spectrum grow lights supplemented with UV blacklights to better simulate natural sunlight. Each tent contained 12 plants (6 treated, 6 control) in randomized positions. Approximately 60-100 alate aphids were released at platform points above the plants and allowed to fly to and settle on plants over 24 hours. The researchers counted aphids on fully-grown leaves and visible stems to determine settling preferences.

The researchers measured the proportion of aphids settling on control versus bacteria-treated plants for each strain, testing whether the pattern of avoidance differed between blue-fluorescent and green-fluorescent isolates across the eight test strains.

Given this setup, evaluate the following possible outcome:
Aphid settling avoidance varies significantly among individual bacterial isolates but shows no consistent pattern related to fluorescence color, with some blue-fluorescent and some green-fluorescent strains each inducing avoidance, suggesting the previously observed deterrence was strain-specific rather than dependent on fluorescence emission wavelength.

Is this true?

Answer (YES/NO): YES